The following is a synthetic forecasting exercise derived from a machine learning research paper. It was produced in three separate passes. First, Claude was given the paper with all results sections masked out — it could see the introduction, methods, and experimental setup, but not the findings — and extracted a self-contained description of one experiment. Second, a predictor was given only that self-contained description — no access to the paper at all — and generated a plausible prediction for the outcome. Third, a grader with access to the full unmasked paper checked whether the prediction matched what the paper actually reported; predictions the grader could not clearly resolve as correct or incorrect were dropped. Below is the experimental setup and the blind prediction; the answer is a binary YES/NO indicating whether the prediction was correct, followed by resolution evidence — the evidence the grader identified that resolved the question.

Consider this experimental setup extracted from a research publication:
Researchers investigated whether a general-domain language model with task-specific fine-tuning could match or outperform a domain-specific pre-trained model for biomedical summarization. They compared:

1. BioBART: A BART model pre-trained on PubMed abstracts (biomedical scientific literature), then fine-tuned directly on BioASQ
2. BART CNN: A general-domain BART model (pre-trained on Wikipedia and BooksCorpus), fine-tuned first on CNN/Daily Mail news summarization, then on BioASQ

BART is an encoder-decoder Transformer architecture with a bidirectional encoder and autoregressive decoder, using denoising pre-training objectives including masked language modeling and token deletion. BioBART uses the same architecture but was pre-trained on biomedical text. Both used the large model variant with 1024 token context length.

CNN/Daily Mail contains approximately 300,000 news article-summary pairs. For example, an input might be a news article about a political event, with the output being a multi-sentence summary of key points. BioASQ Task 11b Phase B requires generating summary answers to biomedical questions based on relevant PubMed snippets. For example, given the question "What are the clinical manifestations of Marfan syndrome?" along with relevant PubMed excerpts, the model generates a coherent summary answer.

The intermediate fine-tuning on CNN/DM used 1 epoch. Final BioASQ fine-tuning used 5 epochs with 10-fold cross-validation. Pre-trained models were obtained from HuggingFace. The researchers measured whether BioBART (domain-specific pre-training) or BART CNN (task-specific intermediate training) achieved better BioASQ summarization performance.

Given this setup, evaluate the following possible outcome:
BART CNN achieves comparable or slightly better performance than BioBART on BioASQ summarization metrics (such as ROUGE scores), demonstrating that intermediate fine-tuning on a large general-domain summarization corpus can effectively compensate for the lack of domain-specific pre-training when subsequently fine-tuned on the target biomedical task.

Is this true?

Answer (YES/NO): YES